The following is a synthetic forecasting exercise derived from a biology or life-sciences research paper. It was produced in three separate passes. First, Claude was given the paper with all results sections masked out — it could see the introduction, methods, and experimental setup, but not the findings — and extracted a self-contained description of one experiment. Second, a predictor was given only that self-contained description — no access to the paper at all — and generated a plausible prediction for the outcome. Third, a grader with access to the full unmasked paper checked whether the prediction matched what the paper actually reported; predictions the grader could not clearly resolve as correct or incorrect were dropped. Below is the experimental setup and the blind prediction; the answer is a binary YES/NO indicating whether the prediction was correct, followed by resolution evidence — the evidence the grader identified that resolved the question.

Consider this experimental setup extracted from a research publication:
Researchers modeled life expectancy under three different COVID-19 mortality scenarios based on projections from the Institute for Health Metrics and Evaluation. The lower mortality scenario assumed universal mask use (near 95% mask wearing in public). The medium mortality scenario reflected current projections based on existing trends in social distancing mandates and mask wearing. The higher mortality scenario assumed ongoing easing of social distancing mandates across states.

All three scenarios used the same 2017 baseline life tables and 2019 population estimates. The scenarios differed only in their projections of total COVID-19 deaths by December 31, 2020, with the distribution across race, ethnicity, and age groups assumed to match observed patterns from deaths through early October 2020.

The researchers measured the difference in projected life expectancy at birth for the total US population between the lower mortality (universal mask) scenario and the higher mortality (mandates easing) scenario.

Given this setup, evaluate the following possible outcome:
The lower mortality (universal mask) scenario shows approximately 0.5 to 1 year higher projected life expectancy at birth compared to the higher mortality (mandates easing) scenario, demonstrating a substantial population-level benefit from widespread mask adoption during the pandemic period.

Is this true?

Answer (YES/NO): NO